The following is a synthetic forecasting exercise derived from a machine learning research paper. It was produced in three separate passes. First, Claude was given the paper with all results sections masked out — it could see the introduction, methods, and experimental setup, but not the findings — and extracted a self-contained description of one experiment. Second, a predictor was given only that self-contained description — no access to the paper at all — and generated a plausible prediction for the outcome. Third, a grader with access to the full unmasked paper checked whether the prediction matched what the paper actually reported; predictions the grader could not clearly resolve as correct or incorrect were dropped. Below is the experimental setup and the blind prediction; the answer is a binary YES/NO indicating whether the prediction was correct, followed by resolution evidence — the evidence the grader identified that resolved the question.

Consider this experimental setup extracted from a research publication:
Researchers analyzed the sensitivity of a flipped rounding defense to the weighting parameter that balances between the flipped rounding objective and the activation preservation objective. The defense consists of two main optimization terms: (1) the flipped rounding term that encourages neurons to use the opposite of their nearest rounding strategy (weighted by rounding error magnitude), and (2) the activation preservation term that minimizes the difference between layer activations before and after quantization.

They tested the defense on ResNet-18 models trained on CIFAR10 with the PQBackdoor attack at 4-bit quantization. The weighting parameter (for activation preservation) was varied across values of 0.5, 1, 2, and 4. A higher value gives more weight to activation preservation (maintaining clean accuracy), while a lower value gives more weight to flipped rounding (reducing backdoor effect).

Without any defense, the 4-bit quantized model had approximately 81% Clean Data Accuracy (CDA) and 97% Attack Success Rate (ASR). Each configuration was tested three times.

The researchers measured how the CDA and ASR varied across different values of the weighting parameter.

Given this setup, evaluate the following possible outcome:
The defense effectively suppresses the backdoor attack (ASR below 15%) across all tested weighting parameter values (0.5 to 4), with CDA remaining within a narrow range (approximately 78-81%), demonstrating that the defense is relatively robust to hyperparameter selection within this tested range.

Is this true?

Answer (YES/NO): NO